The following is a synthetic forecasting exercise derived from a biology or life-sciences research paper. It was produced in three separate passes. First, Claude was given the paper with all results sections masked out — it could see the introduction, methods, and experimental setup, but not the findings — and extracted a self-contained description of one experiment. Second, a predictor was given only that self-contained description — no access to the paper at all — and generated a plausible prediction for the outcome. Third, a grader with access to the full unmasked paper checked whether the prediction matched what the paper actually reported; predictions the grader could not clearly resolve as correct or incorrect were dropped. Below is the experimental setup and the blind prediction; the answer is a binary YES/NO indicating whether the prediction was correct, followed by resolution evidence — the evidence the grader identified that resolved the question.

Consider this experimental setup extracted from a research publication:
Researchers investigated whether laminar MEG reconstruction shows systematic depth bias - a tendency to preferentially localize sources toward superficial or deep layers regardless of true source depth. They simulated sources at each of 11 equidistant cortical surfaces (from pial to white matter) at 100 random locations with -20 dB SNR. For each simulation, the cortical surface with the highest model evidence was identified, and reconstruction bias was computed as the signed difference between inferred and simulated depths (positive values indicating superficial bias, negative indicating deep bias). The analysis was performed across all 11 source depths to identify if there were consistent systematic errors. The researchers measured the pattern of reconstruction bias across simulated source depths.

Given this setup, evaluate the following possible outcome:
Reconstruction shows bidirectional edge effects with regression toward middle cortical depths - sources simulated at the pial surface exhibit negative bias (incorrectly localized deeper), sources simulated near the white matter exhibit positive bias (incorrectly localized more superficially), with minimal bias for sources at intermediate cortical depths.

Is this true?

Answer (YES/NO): NO